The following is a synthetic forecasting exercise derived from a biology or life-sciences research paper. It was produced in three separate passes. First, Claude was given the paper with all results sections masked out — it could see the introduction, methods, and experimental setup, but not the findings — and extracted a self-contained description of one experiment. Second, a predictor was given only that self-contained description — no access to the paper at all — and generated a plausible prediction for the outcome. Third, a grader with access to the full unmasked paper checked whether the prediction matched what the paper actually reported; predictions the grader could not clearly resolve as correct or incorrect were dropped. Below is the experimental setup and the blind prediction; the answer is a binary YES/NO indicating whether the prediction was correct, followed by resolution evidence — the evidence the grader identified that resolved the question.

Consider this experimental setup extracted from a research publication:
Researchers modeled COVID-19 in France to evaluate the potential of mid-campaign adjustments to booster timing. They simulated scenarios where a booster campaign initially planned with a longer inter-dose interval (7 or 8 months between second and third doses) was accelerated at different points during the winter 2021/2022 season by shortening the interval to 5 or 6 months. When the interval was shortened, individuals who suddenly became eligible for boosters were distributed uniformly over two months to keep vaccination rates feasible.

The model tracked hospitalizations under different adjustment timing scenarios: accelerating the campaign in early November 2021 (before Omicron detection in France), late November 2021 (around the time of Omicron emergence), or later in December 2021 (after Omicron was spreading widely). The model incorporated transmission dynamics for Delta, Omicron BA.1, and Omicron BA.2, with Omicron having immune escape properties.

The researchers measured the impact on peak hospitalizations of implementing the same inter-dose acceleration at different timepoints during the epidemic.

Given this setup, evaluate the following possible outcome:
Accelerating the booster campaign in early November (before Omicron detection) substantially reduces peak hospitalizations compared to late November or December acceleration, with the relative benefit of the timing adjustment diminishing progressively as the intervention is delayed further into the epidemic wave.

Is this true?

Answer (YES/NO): NO